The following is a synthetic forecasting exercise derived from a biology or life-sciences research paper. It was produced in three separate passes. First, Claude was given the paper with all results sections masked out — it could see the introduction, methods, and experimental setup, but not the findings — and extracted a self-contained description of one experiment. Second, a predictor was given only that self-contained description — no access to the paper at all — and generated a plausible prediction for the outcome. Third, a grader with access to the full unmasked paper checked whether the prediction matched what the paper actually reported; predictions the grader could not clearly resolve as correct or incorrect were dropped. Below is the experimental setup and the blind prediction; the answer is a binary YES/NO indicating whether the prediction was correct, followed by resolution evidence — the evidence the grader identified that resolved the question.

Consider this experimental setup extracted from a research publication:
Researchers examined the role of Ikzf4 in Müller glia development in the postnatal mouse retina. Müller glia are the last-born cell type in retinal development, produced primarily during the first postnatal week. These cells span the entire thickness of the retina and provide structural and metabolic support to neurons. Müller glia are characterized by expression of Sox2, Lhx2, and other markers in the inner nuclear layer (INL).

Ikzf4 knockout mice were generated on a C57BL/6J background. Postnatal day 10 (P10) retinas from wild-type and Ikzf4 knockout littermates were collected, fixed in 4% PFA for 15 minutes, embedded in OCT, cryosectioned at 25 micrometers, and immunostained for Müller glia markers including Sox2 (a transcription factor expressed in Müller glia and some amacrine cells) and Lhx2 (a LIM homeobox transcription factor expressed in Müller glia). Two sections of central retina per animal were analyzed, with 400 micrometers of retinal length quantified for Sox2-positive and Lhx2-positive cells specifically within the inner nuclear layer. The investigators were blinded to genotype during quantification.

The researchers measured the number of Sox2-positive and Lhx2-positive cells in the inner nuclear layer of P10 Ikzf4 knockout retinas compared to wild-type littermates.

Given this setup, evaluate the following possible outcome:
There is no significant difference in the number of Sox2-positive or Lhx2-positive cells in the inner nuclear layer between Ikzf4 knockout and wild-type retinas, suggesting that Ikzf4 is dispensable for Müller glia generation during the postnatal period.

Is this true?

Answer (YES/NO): NO